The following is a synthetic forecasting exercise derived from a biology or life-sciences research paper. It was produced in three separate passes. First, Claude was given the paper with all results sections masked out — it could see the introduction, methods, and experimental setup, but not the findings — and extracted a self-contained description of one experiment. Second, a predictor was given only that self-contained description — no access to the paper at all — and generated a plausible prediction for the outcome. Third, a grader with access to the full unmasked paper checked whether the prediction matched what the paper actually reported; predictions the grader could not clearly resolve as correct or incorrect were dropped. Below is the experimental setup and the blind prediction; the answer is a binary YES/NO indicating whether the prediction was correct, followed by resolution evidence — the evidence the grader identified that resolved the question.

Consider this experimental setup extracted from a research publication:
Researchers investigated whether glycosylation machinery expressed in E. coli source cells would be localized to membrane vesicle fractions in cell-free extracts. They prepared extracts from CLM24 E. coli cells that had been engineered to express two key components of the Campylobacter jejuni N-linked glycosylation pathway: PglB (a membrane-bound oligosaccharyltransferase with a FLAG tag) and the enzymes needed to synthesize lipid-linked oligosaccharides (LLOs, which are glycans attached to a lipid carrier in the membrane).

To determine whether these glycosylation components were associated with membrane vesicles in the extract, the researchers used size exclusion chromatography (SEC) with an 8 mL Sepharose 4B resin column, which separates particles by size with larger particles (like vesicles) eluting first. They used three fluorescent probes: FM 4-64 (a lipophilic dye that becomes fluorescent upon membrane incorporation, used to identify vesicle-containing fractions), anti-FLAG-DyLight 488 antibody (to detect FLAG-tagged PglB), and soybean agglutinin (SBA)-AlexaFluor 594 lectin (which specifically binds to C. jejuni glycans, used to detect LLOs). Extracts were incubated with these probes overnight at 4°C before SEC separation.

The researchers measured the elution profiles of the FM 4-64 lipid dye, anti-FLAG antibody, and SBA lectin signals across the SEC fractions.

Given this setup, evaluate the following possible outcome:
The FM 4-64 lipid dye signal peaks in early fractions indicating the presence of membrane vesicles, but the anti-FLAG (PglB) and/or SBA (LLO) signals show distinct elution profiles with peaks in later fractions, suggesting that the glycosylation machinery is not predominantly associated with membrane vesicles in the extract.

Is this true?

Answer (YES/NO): NO